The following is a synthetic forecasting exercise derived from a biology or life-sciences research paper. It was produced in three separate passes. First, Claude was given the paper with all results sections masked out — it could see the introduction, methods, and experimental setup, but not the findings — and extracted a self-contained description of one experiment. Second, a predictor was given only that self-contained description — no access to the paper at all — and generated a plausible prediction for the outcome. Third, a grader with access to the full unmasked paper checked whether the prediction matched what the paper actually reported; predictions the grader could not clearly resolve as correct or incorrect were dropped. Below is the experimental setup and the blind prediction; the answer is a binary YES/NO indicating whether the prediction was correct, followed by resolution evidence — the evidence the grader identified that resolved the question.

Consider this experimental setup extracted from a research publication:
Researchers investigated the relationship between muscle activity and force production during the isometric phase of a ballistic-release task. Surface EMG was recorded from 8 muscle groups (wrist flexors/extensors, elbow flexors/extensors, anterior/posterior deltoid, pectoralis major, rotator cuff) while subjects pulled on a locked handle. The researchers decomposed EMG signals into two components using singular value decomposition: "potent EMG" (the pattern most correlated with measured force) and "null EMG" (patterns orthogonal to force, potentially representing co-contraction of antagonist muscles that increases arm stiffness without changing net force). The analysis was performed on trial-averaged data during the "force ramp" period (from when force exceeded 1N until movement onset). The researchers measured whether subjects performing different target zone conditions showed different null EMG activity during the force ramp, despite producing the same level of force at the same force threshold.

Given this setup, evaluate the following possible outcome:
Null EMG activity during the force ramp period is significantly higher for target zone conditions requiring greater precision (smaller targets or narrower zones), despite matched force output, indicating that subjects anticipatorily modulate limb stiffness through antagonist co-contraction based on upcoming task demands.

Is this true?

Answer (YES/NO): NO